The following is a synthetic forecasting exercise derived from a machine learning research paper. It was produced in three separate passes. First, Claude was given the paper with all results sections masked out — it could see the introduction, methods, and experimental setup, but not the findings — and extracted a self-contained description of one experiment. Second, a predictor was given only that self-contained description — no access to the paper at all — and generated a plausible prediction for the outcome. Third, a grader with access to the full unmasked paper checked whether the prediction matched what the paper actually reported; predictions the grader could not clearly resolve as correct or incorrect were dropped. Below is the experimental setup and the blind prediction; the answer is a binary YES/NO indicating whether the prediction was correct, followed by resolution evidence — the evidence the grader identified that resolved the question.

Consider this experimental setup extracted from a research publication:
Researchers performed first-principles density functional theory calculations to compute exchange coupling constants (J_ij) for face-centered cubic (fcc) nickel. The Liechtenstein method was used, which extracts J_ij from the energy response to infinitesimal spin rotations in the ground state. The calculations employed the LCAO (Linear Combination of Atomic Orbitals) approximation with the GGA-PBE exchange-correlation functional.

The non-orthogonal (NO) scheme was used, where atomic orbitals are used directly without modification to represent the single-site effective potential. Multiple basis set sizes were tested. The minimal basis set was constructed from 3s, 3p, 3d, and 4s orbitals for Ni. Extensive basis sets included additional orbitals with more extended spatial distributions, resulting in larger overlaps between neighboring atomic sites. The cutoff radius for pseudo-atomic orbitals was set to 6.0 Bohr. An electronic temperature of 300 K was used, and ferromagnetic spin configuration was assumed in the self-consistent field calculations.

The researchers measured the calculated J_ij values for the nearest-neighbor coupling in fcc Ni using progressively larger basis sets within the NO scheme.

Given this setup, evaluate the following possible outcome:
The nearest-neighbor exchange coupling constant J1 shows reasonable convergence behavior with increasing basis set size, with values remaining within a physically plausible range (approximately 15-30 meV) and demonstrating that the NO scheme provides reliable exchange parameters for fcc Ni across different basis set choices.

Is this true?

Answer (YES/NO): NO